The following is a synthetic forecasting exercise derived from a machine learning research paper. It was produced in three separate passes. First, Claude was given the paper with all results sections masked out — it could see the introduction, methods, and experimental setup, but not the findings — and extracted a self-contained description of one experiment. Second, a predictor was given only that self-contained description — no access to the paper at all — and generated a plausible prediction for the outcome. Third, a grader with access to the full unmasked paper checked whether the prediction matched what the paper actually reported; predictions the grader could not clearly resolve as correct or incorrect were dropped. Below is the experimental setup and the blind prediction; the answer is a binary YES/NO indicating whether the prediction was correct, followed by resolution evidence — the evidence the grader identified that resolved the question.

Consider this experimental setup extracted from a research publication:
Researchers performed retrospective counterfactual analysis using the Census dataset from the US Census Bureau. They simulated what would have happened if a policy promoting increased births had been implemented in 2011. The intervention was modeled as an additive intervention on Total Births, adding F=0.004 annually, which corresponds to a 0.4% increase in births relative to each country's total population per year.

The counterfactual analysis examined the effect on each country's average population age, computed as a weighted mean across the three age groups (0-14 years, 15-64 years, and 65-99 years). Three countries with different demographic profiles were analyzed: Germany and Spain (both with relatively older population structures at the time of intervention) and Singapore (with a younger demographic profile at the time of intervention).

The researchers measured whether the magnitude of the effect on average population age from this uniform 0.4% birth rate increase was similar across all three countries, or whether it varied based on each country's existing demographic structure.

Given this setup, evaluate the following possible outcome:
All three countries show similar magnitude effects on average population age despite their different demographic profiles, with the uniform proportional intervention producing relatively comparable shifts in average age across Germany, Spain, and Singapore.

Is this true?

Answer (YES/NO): NO